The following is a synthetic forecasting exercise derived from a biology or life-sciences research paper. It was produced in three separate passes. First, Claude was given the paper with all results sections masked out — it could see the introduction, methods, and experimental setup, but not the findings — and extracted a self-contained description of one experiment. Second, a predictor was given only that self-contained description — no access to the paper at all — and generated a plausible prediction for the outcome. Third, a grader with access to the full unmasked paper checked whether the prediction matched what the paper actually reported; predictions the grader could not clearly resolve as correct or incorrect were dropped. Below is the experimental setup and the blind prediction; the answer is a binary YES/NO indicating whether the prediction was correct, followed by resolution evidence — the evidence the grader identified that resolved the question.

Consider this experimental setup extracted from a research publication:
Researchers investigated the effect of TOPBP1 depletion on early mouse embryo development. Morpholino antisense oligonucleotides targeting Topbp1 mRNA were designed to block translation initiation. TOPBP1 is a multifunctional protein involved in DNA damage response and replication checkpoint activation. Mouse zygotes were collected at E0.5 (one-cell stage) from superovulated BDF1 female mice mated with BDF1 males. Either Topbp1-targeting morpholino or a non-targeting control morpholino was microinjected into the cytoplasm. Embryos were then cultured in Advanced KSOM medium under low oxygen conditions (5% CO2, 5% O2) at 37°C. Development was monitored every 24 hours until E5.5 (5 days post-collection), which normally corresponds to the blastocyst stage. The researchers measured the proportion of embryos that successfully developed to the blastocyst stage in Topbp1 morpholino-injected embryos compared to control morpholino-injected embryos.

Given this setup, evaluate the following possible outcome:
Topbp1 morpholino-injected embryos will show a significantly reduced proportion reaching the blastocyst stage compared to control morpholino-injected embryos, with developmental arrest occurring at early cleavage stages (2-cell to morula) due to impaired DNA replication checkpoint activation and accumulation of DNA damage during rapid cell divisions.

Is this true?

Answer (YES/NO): NO